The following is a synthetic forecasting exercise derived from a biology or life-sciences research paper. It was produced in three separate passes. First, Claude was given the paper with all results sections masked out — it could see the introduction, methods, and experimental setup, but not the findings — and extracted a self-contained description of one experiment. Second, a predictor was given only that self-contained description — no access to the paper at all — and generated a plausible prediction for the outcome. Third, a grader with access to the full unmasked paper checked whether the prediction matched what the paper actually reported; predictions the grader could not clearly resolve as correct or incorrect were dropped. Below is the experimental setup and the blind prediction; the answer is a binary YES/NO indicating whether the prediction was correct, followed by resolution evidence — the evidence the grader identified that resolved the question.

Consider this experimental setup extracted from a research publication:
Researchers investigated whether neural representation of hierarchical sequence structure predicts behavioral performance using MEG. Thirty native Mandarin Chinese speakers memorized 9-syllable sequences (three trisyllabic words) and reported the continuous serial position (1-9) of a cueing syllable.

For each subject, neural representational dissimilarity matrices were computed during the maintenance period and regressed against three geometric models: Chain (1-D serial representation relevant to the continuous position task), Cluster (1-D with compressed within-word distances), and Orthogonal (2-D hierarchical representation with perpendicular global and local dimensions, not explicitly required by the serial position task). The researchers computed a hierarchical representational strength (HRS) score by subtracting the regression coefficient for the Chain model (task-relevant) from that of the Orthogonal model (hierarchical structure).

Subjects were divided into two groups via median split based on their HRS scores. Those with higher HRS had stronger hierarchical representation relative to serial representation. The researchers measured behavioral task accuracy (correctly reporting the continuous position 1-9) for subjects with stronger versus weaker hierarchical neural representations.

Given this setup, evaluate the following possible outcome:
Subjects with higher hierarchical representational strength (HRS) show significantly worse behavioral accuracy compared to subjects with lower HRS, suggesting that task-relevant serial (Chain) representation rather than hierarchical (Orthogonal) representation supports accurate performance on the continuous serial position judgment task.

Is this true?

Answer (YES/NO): YES